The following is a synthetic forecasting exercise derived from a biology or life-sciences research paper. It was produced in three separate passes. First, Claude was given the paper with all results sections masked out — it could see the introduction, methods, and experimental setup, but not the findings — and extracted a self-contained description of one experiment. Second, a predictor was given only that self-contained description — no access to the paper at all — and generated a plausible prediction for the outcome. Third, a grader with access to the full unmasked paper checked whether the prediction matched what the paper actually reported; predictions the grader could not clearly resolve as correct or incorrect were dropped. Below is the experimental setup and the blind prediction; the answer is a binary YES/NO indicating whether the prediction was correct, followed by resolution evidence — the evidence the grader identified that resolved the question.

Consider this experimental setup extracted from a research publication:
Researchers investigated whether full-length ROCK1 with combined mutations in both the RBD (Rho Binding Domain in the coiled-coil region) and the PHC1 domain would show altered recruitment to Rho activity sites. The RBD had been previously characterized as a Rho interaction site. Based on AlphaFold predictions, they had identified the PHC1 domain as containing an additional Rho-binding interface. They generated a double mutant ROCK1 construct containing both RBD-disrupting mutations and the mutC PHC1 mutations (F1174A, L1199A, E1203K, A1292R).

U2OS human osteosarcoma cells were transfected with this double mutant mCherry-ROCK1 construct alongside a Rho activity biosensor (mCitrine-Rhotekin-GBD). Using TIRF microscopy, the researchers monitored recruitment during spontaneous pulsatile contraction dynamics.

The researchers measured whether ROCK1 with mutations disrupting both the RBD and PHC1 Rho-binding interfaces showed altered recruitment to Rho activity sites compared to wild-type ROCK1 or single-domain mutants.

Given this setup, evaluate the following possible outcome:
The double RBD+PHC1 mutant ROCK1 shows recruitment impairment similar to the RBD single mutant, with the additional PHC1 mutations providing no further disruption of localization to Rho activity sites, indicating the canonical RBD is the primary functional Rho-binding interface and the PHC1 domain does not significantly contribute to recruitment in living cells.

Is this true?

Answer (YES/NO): NO